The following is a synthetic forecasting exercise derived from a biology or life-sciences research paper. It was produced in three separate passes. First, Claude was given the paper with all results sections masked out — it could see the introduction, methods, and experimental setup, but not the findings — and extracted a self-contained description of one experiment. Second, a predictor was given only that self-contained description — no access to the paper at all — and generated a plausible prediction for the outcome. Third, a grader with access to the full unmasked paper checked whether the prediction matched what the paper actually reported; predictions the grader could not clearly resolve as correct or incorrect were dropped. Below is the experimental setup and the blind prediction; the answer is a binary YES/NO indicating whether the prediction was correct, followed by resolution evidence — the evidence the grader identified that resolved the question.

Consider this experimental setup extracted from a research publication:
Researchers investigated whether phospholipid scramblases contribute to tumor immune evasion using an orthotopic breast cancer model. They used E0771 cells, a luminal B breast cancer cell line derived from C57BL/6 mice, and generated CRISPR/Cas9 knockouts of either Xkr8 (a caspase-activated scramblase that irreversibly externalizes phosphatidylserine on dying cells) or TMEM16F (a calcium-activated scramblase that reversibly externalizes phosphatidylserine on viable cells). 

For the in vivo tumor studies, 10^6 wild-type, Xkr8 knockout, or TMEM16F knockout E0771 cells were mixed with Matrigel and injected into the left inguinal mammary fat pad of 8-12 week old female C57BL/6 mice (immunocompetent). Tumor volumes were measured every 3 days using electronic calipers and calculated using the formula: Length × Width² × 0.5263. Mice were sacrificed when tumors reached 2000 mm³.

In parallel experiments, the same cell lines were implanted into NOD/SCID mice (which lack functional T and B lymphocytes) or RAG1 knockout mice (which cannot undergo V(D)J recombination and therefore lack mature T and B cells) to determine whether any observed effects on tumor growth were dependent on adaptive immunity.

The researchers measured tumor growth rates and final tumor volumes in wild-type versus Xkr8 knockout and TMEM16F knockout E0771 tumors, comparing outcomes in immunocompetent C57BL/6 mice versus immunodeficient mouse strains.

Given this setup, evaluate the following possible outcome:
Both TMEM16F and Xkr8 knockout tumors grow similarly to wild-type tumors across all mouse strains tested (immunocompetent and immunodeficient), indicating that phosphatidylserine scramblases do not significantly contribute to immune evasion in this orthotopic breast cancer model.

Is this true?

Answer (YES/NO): NO